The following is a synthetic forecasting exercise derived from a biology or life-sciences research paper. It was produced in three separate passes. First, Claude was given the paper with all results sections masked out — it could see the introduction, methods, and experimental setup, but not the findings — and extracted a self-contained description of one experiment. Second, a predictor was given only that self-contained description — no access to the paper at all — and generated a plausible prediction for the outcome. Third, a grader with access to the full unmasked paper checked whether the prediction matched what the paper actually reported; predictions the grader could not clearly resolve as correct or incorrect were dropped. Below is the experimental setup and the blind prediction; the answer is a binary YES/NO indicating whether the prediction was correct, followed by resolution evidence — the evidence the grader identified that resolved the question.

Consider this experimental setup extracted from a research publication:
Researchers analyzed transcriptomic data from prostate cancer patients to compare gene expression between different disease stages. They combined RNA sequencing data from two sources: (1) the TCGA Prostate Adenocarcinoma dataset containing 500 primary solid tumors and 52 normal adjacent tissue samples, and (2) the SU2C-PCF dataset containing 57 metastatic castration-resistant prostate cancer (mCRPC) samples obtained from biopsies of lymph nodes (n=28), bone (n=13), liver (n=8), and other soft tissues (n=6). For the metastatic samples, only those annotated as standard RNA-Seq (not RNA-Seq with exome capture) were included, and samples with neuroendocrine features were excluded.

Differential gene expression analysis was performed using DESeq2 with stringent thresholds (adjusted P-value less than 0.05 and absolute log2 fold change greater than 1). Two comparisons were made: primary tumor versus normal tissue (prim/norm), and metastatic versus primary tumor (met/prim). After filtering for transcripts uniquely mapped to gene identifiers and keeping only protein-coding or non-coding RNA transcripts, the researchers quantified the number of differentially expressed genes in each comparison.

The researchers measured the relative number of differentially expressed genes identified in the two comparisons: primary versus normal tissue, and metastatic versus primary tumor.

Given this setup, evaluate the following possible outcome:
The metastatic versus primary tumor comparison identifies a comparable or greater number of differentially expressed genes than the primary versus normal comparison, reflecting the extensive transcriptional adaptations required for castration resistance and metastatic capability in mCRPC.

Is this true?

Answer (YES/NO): YES